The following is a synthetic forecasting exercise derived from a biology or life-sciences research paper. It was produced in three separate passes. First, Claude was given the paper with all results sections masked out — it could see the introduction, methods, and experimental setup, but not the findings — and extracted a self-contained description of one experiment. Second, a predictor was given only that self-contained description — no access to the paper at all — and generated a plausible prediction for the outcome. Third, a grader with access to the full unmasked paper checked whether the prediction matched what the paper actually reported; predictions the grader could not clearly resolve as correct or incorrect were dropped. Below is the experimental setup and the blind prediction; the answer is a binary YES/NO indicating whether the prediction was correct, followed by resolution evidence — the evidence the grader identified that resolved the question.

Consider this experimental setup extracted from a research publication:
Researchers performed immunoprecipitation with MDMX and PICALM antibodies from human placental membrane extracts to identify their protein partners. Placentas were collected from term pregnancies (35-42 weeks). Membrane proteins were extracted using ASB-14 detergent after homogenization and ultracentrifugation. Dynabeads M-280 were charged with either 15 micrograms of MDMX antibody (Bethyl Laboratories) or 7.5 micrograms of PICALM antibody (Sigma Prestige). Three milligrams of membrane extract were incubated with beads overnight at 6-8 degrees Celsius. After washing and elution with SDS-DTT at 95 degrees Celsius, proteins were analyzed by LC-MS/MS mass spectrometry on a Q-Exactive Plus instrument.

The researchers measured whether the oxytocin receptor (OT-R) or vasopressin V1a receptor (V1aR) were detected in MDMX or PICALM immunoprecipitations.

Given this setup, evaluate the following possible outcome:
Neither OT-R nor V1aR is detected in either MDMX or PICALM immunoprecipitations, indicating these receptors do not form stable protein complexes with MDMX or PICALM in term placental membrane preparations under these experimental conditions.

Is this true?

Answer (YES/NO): NO